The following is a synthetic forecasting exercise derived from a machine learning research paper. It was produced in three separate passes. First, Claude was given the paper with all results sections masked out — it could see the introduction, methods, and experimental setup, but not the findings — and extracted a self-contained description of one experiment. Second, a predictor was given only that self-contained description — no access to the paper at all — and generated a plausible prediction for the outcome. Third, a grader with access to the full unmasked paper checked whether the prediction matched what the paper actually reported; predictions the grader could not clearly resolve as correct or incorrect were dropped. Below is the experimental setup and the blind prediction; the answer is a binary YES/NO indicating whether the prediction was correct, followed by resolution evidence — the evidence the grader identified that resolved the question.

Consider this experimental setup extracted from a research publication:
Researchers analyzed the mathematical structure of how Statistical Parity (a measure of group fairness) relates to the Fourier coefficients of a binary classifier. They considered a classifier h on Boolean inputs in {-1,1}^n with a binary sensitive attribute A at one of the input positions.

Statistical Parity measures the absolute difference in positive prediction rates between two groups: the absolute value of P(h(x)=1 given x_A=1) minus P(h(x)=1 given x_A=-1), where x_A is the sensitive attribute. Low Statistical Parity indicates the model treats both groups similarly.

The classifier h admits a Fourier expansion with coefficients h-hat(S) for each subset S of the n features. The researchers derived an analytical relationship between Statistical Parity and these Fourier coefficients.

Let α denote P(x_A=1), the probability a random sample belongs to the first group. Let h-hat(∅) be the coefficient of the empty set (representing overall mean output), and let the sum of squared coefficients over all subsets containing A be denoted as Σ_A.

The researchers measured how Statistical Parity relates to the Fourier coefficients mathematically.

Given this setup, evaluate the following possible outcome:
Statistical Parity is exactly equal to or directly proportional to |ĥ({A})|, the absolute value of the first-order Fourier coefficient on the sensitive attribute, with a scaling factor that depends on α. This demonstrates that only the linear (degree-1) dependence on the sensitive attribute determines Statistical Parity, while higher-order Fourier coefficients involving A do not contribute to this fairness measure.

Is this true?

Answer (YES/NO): NO